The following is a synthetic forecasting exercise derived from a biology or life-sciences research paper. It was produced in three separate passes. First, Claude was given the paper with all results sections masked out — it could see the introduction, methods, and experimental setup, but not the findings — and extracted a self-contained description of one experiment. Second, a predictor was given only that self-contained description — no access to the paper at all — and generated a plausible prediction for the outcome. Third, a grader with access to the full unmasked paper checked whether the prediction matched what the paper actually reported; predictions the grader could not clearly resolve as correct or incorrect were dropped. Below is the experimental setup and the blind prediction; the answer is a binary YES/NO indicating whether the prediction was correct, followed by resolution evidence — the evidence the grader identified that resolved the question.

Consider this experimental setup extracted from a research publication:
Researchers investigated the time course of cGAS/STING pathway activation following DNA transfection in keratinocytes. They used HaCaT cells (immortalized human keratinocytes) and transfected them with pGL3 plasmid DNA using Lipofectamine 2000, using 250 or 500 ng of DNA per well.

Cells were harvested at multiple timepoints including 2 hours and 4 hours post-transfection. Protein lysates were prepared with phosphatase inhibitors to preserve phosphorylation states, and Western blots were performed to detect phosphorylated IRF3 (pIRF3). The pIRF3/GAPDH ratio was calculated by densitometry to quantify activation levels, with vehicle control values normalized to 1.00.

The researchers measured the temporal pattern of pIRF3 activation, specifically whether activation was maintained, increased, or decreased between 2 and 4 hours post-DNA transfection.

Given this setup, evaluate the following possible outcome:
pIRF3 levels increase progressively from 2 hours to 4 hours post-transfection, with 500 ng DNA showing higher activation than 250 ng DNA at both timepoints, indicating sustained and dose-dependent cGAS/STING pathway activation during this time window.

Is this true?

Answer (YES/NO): NO